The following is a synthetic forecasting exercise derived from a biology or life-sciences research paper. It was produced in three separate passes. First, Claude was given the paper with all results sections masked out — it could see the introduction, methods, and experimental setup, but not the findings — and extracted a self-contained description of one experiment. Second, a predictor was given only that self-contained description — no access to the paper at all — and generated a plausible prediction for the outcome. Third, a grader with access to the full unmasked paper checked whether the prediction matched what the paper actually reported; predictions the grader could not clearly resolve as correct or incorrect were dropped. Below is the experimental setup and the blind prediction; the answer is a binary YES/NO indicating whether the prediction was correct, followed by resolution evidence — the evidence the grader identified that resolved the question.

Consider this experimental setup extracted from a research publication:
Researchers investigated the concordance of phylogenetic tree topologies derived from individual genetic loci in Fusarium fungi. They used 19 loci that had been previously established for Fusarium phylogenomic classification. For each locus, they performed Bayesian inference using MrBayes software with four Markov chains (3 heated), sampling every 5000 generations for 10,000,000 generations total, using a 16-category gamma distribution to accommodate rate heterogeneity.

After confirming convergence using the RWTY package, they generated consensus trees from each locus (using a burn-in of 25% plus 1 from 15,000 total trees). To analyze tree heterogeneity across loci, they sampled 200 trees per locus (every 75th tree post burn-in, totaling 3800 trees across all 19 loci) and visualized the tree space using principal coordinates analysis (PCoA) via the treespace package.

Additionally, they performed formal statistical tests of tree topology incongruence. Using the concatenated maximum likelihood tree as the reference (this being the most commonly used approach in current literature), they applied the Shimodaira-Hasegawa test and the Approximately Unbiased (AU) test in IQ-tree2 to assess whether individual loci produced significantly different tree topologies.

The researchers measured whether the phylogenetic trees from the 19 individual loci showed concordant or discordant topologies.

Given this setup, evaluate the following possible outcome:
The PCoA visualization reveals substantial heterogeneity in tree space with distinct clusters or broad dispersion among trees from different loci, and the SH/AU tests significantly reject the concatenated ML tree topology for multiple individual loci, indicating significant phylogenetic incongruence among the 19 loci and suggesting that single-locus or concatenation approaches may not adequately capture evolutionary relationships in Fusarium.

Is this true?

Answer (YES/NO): YES